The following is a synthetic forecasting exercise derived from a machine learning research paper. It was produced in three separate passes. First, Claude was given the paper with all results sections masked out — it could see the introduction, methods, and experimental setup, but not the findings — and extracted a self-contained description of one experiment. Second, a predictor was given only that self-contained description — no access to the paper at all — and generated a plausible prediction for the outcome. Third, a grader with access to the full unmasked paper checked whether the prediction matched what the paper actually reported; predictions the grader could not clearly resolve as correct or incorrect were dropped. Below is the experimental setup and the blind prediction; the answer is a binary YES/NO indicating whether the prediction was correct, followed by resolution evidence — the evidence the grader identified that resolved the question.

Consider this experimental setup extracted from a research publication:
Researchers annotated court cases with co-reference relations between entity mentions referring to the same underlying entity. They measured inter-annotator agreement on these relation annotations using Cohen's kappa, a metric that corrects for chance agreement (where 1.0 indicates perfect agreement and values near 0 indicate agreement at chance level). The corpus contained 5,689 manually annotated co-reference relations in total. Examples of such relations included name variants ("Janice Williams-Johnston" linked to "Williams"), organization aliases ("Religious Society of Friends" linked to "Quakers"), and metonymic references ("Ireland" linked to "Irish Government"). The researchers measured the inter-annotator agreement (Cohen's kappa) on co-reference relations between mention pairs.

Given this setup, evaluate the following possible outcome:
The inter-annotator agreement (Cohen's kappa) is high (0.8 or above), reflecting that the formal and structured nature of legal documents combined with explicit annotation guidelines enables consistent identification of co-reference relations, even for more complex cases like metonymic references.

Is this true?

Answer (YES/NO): YES